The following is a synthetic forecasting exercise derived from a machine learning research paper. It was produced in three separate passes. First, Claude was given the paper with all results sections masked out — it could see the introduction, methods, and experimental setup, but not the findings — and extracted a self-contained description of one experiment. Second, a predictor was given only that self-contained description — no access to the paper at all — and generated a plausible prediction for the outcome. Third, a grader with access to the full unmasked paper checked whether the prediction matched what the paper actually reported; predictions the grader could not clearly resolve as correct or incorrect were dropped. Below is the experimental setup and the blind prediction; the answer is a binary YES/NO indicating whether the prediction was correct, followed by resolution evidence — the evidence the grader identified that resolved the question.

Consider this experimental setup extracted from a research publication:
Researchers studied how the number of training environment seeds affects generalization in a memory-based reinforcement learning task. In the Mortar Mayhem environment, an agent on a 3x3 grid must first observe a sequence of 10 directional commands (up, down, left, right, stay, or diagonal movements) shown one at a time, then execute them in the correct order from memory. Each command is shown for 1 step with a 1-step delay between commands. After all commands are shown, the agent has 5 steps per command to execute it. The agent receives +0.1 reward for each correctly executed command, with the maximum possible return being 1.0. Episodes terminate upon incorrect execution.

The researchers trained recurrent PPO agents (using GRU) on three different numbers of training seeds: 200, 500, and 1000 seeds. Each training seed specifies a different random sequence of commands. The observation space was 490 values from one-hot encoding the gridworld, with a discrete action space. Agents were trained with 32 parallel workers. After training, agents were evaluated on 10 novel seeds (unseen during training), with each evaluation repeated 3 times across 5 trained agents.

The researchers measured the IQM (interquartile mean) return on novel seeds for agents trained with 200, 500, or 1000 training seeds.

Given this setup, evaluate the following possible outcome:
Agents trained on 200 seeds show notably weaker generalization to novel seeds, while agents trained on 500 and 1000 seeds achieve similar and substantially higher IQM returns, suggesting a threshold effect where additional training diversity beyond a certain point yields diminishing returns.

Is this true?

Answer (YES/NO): NO